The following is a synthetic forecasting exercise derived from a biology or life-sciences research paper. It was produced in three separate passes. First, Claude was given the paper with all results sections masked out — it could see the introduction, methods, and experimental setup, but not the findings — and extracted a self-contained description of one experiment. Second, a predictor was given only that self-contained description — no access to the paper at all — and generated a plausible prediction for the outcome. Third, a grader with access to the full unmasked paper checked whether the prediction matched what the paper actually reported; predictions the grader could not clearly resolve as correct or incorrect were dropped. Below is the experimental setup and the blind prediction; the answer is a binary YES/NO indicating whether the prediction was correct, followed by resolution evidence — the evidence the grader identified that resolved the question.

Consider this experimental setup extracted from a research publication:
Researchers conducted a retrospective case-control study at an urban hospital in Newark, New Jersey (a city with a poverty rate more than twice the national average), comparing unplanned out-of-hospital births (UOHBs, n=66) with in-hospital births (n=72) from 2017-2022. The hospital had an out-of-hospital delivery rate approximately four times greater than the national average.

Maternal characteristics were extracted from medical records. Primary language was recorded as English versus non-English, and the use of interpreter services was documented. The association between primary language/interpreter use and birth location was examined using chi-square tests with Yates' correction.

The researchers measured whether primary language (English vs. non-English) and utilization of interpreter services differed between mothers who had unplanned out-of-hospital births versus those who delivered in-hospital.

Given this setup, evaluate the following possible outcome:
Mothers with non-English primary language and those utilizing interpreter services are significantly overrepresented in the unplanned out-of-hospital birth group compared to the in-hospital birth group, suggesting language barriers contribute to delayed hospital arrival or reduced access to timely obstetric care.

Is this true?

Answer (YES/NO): NO